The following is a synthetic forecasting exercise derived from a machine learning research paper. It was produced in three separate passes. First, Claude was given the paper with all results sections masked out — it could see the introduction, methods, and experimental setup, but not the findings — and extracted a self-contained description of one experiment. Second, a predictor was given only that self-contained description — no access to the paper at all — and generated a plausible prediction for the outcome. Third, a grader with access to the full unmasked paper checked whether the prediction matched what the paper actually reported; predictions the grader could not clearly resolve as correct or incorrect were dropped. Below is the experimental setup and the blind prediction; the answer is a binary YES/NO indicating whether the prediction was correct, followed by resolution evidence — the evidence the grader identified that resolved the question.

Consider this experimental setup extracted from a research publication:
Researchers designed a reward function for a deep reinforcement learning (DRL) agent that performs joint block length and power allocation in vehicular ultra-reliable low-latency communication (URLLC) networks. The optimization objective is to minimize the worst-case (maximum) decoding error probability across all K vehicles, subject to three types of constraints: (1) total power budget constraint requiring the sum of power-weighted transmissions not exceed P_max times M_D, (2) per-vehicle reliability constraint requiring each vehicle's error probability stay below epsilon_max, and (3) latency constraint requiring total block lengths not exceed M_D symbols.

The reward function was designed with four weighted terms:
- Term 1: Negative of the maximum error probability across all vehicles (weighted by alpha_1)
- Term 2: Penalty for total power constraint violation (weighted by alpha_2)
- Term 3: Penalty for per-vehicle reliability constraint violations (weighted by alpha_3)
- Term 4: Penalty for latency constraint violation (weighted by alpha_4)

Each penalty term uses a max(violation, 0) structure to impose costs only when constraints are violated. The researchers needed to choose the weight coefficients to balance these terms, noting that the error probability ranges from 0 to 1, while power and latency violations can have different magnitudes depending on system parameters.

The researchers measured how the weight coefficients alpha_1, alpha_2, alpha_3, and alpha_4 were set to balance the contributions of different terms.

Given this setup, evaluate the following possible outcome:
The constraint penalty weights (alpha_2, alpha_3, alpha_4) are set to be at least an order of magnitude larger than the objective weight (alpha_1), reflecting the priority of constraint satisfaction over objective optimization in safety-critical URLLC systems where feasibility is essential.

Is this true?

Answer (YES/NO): NO